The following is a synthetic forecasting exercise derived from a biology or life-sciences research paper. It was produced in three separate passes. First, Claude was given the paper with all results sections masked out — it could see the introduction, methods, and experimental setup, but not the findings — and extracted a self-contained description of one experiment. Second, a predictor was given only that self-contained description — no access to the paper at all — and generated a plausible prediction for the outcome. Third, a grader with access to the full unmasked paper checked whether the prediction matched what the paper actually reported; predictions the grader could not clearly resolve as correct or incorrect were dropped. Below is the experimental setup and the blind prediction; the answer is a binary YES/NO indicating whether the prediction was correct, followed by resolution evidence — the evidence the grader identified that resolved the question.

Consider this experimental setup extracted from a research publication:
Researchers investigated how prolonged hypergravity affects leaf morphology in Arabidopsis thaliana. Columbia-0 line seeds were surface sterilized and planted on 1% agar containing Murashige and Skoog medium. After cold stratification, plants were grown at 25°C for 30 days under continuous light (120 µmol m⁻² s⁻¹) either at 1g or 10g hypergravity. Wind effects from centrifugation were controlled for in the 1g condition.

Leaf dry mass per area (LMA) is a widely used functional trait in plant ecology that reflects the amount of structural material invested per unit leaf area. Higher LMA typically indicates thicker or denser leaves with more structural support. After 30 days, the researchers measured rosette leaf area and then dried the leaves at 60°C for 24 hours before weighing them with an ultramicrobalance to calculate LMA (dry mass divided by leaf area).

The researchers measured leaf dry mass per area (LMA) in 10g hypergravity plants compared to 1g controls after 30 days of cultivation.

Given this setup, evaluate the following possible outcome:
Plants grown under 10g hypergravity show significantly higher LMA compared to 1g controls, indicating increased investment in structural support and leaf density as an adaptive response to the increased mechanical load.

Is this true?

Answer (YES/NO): YES